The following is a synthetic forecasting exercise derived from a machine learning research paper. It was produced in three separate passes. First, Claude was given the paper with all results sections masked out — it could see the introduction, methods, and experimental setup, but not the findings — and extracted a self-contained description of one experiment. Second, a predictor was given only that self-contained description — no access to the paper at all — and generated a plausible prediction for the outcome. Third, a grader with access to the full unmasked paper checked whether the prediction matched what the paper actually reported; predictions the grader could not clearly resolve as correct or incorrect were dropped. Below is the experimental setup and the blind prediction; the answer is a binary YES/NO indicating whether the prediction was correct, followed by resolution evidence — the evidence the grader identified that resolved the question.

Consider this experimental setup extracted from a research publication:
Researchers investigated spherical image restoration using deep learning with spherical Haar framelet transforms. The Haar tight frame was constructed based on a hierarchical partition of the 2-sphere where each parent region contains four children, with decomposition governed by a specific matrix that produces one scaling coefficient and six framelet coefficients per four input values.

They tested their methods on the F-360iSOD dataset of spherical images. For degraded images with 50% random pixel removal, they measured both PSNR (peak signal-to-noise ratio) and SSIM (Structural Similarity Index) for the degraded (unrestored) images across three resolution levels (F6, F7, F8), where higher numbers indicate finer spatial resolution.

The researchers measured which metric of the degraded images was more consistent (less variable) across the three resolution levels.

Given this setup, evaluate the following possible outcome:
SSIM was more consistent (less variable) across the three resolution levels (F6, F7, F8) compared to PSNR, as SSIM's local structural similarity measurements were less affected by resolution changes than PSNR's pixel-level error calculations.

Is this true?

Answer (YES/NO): NO